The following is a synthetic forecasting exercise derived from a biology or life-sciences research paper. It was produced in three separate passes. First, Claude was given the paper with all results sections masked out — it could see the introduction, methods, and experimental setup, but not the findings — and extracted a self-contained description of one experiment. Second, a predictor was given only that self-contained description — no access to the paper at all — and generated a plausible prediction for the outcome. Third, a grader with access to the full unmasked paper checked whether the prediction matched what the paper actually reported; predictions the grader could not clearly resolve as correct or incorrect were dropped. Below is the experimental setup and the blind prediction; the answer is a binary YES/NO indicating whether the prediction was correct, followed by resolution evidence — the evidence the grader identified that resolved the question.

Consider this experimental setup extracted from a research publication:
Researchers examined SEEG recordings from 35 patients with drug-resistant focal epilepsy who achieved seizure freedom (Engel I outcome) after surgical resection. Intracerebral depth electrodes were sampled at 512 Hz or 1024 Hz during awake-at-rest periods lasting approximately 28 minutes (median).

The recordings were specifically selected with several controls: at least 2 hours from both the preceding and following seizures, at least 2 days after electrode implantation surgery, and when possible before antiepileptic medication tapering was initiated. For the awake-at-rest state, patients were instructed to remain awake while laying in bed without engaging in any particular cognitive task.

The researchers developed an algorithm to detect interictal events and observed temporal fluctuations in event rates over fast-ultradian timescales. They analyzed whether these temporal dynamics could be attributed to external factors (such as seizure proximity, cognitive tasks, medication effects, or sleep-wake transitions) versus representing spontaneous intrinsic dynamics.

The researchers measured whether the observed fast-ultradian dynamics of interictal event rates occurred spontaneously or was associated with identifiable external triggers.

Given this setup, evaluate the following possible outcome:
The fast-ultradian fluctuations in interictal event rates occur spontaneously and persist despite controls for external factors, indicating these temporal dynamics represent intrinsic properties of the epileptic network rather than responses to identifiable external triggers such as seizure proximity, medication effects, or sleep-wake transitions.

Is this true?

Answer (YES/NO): YES